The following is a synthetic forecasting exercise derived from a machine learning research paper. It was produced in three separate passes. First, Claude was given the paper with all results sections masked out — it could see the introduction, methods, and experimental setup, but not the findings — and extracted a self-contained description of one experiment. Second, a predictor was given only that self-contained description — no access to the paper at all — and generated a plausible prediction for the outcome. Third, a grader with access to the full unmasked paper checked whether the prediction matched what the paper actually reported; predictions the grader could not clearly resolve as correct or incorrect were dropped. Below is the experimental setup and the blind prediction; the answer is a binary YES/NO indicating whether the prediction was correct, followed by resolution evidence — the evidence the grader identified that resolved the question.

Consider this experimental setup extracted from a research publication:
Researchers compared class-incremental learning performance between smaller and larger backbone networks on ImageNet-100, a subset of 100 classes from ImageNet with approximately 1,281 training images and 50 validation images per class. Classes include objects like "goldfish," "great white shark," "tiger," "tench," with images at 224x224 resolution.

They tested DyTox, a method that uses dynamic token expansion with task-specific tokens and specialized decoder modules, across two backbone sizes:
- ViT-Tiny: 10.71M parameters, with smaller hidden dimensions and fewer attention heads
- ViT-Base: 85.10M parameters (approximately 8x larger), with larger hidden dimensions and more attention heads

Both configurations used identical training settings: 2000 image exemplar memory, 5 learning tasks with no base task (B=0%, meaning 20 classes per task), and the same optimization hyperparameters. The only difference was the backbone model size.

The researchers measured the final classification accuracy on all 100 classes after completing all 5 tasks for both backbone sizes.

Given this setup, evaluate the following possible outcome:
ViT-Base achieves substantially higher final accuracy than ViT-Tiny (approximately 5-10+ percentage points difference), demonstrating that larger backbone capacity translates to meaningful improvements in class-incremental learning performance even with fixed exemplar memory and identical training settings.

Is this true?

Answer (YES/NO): YES